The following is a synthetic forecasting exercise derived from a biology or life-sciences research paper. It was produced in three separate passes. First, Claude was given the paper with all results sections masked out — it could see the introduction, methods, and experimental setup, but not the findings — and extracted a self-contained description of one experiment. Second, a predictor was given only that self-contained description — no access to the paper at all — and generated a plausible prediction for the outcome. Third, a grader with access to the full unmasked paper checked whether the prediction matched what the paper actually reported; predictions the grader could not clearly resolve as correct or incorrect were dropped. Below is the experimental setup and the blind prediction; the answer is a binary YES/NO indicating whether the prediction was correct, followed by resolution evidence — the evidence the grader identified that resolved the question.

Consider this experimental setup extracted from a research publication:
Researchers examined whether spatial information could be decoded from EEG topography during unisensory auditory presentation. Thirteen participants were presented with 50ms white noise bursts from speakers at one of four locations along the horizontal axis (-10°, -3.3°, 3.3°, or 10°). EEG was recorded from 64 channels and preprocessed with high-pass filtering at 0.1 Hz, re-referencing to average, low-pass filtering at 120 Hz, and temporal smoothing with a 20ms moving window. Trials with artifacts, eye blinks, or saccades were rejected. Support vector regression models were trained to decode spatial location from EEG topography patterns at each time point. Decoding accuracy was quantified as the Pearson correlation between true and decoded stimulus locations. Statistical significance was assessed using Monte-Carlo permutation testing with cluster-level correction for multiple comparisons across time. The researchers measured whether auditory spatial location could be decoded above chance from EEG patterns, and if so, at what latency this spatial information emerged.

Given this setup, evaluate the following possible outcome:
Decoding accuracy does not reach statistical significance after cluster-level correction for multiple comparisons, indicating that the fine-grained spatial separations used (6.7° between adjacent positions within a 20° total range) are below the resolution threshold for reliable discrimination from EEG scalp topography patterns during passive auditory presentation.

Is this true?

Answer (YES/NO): NO